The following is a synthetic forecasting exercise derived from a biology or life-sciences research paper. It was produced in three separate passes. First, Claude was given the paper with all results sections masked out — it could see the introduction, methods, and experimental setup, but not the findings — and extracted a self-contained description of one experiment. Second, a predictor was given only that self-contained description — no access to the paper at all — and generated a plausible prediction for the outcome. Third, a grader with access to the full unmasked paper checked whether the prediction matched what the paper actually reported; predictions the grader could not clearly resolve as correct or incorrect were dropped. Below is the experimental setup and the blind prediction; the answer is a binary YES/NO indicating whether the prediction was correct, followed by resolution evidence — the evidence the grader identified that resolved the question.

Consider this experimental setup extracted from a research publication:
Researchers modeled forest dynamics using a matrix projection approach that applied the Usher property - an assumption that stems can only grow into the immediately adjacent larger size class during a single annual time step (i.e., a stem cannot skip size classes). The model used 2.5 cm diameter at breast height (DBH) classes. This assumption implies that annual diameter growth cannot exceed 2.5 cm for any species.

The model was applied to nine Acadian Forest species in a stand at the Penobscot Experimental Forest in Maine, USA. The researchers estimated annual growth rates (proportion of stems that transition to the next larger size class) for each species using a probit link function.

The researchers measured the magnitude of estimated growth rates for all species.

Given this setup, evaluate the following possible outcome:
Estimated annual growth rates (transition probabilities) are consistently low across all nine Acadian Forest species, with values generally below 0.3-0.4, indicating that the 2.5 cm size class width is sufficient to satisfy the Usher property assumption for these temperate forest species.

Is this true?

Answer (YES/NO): YES